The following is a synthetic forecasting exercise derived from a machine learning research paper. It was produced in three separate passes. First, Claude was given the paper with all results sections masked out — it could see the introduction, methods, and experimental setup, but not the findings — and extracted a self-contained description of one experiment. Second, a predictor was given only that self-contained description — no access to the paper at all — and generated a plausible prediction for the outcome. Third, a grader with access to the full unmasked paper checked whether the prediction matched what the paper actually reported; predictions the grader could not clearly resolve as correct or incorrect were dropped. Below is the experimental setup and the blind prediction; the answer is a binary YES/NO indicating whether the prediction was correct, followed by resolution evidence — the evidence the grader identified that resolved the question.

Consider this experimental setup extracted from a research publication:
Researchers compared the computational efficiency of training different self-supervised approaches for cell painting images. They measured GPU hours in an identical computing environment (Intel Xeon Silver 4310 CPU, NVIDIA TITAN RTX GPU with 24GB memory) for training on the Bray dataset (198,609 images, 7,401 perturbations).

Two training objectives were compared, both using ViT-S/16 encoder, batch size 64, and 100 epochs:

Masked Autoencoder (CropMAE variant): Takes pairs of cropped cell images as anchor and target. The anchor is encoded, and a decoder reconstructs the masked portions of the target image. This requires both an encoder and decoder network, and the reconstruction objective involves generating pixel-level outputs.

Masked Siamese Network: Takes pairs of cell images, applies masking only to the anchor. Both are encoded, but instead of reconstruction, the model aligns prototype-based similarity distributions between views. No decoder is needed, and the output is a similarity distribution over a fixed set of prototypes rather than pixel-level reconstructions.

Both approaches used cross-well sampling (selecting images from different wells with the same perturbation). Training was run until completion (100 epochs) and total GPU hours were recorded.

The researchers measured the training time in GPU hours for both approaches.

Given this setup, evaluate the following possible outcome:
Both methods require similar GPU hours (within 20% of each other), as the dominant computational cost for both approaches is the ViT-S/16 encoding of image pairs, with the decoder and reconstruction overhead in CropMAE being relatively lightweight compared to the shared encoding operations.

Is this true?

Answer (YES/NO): NO